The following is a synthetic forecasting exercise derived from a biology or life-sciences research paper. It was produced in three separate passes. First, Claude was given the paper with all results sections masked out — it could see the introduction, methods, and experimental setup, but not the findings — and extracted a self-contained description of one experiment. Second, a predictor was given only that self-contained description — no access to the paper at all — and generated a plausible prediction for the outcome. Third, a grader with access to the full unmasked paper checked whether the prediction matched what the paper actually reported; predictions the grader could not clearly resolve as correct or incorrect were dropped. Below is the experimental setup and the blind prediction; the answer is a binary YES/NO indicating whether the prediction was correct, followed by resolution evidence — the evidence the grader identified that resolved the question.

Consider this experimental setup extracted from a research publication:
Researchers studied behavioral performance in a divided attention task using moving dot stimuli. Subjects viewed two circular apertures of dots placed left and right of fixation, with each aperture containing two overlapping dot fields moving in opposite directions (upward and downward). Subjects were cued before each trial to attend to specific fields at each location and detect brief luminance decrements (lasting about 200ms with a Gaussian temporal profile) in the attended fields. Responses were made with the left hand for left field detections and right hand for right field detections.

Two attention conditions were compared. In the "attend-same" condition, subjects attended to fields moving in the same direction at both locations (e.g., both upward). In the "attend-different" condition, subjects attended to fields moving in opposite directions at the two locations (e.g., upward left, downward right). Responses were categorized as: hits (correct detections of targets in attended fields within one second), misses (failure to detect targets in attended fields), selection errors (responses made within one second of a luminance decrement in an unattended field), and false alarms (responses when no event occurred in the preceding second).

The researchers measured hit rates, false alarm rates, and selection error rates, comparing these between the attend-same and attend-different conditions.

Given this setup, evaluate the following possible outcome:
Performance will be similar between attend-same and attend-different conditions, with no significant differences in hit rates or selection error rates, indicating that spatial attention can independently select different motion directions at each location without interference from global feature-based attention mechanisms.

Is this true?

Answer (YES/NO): NO